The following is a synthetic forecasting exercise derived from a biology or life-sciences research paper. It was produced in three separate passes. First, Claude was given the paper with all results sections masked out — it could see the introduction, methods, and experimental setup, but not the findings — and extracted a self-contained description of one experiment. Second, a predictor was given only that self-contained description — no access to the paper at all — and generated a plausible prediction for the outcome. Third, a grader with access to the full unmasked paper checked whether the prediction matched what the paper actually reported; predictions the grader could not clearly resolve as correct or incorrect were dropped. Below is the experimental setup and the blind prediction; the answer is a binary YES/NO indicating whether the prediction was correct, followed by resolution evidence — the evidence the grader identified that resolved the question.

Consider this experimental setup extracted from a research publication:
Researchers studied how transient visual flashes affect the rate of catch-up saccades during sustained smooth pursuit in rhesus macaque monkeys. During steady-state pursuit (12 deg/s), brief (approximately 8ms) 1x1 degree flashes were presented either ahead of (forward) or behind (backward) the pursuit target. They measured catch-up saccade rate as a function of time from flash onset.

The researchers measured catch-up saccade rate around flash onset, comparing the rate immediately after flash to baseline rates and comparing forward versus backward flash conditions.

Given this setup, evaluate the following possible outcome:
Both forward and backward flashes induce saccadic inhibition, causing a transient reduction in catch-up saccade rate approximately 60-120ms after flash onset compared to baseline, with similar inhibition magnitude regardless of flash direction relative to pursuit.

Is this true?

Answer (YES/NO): NO